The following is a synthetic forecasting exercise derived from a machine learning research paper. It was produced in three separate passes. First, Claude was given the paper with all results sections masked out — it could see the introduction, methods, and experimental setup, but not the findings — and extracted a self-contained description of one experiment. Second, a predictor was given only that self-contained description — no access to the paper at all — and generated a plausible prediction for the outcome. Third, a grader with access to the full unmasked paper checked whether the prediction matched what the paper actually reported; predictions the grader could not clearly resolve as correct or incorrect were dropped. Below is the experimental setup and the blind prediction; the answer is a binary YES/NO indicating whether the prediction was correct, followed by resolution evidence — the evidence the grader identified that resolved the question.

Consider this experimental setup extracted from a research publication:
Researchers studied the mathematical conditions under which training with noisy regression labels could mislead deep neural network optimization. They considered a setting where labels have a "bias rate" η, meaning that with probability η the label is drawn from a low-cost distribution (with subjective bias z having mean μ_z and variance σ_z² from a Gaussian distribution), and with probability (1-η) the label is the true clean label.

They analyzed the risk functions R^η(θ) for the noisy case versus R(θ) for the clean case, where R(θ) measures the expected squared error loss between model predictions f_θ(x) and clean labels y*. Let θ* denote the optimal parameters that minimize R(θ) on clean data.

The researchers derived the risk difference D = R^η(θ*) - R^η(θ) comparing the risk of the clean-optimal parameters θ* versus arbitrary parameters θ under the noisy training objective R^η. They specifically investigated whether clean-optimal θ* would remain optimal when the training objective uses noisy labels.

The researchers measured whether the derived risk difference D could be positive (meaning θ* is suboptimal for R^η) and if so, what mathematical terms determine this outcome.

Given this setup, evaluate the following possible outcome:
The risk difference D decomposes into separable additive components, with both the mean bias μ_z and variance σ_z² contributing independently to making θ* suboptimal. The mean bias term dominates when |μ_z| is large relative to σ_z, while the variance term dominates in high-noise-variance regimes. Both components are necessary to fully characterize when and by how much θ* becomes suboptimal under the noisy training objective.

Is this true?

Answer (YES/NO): NO